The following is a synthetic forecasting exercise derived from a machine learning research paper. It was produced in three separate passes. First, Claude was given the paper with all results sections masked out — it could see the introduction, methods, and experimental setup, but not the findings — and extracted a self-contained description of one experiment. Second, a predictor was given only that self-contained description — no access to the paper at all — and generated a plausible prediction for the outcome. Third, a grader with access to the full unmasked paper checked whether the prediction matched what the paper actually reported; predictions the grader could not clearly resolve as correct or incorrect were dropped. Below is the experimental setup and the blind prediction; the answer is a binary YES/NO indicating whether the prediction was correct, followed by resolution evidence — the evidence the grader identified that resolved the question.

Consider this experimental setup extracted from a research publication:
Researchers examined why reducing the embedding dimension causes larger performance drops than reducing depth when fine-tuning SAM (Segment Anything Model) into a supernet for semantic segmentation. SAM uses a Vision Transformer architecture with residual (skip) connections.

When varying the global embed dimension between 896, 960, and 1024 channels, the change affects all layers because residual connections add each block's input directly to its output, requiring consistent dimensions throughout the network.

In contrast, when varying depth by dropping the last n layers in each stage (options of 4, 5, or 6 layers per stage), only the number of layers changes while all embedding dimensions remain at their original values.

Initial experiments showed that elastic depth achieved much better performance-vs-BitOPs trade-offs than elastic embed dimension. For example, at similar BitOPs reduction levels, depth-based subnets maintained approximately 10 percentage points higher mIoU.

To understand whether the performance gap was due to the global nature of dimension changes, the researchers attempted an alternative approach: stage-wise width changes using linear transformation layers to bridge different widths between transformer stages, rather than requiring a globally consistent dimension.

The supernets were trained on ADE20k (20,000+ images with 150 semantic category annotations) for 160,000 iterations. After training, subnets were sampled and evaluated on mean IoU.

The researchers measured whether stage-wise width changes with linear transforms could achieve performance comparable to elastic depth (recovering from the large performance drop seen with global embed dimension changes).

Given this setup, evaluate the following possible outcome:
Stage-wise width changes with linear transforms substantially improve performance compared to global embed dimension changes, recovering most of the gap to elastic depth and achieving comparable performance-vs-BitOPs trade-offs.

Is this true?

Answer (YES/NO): NO